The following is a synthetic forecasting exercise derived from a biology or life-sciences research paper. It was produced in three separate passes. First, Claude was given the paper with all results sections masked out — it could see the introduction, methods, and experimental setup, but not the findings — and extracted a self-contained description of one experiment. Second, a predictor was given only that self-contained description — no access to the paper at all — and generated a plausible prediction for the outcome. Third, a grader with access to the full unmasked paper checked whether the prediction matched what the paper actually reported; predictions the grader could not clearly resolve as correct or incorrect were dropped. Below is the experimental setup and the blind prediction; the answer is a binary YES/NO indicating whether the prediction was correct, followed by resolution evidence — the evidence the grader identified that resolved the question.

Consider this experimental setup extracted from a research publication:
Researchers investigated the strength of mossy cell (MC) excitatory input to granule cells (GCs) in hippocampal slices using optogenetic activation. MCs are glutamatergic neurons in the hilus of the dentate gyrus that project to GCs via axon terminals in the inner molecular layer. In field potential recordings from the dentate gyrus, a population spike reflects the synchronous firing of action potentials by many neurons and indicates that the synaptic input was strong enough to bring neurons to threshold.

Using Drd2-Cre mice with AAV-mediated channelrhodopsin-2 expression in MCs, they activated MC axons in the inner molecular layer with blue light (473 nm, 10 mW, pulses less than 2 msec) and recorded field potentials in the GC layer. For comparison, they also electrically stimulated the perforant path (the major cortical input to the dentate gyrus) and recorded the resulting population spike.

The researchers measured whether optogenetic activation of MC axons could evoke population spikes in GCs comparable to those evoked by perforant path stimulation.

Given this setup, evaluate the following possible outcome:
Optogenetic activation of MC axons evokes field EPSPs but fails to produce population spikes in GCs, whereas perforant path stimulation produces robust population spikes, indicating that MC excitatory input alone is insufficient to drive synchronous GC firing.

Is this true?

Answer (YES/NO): YES